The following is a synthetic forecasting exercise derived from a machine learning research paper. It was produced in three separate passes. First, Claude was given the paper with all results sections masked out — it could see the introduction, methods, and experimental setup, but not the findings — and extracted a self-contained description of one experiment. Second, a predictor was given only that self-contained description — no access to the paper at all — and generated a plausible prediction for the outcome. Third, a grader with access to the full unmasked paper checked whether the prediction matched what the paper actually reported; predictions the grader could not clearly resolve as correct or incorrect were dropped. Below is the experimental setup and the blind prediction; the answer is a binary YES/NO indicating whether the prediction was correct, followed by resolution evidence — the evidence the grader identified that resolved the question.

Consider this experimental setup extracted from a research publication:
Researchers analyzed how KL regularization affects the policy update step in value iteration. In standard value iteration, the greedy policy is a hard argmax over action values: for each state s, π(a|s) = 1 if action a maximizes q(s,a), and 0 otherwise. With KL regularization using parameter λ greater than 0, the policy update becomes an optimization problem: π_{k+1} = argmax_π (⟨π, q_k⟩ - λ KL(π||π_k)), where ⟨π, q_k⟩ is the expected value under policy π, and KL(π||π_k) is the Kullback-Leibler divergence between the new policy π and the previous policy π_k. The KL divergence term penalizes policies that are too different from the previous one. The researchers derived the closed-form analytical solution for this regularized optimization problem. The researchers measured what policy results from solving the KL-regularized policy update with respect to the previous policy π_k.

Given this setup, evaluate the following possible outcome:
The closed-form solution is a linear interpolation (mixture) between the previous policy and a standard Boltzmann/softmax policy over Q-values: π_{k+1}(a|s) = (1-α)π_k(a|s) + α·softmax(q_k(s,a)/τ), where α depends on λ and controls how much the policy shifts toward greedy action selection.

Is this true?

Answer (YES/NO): NO